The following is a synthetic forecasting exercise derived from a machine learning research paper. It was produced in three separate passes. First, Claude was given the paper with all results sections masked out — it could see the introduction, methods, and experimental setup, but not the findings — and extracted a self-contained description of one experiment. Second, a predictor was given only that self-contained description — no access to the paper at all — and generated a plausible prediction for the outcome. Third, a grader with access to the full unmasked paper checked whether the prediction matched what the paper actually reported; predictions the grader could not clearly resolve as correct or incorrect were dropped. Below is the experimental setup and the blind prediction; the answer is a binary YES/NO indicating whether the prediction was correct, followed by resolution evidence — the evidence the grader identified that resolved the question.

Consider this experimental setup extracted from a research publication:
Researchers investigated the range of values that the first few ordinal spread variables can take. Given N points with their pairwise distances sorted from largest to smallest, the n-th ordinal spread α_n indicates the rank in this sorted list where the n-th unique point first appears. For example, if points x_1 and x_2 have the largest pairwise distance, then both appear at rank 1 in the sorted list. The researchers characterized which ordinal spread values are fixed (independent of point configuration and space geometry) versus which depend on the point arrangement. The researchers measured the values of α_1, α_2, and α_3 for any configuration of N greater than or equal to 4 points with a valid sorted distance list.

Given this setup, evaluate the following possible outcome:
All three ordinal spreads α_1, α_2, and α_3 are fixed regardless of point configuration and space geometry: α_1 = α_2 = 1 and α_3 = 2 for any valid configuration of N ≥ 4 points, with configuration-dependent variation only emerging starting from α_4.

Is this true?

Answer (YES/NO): YES